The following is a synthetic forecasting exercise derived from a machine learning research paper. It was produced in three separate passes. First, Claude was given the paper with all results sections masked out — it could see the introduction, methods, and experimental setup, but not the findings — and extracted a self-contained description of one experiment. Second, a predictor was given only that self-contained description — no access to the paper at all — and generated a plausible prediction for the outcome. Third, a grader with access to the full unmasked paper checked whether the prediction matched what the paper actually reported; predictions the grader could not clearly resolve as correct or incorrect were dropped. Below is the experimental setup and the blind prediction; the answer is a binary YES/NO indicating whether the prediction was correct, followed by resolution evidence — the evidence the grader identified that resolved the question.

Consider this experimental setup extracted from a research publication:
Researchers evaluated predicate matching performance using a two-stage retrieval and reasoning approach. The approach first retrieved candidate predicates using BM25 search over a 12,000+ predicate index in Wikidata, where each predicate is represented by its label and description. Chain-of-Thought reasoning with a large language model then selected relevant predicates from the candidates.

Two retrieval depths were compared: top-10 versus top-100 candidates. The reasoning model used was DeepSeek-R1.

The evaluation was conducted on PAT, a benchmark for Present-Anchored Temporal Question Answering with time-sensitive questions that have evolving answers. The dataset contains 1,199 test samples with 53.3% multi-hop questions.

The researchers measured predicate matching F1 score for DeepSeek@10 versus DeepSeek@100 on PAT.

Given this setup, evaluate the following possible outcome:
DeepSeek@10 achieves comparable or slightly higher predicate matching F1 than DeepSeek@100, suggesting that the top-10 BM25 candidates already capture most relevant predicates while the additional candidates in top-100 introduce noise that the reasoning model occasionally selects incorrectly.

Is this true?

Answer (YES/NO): YES